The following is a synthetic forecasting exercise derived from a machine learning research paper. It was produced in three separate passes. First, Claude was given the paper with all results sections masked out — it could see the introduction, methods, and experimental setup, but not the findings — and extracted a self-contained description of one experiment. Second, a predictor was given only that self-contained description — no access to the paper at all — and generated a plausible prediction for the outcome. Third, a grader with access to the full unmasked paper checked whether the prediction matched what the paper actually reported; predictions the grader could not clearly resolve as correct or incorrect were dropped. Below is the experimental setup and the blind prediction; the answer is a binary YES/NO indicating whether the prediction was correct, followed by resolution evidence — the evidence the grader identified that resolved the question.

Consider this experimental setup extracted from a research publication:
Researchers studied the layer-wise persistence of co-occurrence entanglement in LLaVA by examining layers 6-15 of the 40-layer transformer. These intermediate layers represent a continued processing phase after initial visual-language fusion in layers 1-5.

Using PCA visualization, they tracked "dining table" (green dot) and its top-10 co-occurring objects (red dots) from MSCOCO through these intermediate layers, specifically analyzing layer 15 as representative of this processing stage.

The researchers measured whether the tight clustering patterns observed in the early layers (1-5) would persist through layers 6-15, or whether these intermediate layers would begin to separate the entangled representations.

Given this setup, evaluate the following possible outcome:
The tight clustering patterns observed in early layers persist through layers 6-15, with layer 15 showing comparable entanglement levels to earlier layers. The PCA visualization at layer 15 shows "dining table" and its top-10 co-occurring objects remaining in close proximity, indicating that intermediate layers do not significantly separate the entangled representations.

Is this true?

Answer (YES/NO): YES